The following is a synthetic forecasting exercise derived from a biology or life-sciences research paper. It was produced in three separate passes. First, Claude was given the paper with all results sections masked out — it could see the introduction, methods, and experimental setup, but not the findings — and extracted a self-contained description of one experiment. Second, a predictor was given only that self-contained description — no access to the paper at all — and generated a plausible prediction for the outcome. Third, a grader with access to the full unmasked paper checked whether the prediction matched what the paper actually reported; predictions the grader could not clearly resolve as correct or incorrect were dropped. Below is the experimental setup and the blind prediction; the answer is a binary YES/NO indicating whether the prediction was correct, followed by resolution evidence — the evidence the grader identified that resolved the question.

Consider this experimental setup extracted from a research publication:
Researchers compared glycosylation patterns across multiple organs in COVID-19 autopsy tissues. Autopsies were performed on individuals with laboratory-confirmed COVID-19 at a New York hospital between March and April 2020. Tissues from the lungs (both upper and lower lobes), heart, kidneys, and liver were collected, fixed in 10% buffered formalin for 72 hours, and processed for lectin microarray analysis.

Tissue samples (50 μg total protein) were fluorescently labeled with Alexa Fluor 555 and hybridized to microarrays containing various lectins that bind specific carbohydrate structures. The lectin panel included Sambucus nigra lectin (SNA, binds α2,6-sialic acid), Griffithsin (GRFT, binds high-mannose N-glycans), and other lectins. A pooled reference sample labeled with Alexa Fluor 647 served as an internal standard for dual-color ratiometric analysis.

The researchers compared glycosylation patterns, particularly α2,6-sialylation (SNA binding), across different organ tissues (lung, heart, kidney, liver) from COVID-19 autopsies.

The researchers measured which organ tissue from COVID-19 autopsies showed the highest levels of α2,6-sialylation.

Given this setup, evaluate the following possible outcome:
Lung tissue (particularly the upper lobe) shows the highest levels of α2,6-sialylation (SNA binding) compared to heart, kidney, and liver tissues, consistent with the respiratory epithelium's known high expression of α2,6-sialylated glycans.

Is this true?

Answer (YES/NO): NO